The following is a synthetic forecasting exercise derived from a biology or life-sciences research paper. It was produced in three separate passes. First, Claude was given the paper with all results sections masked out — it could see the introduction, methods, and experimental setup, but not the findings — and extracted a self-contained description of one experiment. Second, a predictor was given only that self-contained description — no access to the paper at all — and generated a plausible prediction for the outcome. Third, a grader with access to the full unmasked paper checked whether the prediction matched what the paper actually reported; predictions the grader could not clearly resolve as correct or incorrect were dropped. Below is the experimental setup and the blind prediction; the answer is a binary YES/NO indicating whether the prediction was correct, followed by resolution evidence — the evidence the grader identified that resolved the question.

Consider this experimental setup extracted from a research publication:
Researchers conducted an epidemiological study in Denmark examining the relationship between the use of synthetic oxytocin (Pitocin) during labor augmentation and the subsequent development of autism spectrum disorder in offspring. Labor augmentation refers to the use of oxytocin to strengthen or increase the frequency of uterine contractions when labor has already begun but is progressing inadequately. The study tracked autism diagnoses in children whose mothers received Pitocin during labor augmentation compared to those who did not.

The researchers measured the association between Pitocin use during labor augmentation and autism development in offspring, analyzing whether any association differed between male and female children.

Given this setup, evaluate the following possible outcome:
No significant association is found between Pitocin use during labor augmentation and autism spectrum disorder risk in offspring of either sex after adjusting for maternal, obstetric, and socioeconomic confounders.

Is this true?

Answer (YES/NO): NO